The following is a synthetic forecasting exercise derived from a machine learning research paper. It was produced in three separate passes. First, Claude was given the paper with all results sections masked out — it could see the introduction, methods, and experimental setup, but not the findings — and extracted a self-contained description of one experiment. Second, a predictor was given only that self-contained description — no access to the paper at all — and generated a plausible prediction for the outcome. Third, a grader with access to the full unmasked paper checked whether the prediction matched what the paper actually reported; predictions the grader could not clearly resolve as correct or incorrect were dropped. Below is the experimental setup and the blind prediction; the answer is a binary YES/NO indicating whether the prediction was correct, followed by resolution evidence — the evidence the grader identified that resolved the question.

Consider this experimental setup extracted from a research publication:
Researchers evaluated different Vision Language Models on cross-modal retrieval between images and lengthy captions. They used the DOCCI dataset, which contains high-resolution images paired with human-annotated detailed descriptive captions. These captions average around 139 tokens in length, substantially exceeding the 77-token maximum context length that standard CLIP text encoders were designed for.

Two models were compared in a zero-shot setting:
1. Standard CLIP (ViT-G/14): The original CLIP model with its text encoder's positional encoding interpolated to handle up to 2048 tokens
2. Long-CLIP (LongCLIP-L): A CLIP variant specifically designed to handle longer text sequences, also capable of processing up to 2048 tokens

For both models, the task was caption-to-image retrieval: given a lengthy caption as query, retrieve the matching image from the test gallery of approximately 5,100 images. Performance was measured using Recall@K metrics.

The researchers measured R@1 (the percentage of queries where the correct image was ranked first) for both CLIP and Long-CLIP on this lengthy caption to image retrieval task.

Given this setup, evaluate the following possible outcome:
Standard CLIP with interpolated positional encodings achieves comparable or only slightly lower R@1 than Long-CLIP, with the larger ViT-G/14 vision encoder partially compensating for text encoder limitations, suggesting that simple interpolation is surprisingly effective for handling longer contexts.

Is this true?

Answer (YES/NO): NO